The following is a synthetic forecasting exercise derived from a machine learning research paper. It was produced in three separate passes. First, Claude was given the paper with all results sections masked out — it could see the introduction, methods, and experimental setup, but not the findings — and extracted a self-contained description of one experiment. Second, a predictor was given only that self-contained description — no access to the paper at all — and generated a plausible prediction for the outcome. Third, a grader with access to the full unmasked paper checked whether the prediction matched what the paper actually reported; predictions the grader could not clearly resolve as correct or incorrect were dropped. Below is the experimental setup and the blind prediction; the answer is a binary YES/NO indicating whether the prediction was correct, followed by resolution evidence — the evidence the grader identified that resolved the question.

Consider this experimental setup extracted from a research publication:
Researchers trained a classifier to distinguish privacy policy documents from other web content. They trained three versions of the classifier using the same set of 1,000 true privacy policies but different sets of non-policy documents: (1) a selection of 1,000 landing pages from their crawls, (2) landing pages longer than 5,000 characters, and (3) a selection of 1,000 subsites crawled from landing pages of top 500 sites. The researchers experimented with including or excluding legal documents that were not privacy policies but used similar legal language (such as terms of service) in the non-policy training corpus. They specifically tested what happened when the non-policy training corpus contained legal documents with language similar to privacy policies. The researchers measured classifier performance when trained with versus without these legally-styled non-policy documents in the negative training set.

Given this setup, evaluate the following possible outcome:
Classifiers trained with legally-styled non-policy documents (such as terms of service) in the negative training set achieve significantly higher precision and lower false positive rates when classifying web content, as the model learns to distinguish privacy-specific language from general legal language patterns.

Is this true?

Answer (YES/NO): NO